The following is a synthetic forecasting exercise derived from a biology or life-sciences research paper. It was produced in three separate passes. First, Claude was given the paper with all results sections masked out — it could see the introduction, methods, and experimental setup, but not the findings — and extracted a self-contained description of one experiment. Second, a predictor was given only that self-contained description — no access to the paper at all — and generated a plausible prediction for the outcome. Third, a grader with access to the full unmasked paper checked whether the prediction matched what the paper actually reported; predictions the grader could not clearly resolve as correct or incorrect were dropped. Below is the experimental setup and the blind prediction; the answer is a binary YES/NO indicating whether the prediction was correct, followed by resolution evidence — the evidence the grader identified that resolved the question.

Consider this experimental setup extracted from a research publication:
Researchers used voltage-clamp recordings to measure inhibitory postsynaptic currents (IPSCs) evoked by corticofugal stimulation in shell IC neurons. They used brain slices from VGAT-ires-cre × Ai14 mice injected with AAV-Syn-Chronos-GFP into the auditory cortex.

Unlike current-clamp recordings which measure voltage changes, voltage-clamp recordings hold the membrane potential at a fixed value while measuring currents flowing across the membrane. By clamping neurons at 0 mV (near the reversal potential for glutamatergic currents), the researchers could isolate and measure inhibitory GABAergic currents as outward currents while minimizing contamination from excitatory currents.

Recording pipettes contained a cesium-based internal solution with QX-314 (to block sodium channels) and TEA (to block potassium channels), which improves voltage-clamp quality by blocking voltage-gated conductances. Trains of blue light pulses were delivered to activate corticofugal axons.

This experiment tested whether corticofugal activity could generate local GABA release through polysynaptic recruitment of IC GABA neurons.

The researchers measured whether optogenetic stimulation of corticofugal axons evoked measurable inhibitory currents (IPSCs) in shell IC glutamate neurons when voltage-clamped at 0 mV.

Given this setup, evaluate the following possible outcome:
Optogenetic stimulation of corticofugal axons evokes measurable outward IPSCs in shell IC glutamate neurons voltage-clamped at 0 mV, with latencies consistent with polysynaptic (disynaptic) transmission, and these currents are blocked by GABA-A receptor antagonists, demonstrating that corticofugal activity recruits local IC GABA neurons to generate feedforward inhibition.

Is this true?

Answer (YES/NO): NO